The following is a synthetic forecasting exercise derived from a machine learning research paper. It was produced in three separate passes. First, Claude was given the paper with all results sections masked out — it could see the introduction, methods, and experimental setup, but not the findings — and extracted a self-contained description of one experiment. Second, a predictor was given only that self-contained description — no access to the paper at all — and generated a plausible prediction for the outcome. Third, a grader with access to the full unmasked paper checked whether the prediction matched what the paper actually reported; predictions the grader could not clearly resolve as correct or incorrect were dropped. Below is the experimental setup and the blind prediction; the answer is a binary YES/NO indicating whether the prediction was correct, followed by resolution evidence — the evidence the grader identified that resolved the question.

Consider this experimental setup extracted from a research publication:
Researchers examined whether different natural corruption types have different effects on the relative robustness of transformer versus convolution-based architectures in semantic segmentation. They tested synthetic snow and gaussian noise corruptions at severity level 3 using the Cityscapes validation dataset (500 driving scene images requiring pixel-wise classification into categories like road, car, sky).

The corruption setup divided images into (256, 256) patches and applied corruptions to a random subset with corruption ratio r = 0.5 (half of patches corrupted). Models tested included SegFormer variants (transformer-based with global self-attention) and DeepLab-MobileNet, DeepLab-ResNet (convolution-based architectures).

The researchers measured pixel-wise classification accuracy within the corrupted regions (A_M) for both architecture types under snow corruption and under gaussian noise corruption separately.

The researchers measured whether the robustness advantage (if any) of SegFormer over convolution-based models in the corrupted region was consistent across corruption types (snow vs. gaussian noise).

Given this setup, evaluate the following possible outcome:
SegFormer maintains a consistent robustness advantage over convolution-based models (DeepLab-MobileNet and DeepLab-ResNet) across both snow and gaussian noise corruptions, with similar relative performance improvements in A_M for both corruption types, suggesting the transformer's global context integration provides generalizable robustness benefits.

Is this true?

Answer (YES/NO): NO